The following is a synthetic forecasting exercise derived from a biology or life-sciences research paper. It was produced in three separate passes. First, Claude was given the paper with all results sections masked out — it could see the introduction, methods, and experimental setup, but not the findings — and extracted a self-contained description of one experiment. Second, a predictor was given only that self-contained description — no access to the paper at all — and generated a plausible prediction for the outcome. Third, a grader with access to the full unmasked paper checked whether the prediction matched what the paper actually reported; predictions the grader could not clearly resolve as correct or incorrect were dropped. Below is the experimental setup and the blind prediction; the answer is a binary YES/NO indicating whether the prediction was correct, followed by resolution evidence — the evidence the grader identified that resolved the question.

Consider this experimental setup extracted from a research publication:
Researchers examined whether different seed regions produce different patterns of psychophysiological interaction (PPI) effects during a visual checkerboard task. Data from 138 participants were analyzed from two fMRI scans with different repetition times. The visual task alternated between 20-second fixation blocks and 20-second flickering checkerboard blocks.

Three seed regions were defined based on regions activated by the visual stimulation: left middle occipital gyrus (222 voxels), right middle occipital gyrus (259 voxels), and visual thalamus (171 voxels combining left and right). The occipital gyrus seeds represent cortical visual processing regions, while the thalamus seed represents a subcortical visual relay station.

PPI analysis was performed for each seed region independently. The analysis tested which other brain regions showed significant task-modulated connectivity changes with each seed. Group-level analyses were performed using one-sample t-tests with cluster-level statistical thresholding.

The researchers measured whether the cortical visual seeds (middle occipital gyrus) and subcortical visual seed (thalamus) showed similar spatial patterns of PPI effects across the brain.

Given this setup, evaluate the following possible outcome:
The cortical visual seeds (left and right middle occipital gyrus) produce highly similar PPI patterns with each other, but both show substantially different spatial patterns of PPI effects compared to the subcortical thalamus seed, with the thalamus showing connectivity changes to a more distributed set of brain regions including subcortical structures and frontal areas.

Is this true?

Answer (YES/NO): NO